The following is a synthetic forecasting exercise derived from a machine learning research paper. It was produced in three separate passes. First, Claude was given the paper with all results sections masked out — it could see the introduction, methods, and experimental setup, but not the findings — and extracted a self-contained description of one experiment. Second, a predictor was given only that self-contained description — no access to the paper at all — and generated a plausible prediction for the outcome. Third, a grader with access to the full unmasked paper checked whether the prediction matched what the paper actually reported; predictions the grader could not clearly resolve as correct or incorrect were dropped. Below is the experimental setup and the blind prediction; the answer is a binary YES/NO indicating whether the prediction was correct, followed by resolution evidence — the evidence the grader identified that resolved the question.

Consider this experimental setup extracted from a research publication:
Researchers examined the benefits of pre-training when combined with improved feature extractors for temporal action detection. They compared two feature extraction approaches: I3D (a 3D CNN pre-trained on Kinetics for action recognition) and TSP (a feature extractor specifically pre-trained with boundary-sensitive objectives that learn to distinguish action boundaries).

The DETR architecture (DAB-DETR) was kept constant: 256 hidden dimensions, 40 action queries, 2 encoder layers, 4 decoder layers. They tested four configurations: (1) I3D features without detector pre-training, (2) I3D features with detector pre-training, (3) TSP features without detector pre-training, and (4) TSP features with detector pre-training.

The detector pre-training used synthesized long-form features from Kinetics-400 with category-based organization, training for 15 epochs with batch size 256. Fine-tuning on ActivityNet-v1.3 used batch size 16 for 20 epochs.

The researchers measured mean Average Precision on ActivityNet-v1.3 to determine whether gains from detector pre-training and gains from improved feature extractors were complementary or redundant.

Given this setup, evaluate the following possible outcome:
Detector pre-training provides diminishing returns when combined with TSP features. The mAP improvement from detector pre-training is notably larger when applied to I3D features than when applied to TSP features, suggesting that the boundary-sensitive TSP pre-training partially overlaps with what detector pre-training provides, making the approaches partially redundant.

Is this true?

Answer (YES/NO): NO